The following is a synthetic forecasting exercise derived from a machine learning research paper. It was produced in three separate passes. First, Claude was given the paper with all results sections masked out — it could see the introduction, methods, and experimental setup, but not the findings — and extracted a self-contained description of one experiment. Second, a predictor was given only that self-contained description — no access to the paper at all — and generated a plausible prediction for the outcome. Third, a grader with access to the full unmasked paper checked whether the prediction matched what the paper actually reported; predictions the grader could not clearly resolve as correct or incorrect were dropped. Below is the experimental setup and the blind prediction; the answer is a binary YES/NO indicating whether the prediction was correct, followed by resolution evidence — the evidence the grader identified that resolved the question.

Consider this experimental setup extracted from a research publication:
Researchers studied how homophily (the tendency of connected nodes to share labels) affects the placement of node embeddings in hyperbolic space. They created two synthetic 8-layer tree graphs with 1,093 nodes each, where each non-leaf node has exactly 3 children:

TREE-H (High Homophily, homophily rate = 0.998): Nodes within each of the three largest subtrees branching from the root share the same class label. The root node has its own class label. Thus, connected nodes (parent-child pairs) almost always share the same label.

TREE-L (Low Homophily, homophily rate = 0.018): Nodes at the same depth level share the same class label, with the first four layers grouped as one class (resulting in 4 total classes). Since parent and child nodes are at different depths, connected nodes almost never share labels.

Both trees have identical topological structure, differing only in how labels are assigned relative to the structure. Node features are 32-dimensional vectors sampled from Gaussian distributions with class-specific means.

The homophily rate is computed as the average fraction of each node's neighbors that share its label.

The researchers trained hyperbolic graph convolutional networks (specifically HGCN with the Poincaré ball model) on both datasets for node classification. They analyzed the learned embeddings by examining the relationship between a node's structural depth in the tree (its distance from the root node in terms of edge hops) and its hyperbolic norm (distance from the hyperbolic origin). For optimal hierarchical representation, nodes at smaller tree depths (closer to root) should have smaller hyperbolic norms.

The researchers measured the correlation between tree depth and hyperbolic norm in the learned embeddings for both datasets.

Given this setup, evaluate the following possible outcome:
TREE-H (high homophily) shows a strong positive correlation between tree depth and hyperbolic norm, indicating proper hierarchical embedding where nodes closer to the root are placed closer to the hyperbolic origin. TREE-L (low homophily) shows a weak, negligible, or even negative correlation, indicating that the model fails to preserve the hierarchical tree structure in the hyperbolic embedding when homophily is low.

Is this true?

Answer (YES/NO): NO